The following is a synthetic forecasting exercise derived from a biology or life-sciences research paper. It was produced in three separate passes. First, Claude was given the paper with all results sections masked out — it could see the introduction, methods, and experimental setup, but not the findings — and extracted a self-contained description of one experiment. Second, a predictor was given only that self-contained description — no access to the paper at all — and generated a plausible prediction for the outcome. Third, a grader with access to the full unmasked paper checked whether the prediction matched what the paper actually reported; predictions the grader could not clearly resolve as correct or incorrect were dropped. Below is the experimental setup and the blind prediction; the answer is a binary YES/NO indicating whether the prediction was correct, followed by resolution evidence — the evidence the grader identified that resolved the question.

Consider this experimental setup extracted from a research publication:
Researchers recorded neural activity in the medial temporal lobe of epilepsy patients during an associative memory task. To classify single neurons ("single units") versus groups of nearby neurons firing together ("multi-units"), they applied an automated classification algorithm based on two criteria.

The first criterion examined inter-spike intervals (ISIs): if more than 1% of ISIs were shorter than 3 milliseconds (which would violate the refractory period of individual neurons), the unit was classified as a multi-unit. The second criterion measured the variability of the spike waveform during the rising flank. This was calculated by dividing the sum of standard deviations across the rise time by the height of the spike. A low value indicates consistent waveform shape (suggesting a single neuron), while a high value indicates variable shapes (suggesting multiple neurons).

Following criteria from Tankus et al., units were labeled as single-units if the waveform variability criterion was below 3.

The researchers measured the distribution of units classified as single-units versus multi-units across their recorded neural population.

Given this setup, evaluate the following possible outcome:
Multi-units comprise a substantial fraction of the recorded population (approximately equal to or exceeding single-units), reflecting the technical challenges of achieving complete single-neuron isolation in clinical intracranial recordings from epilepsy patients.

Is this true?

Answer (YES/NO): YES